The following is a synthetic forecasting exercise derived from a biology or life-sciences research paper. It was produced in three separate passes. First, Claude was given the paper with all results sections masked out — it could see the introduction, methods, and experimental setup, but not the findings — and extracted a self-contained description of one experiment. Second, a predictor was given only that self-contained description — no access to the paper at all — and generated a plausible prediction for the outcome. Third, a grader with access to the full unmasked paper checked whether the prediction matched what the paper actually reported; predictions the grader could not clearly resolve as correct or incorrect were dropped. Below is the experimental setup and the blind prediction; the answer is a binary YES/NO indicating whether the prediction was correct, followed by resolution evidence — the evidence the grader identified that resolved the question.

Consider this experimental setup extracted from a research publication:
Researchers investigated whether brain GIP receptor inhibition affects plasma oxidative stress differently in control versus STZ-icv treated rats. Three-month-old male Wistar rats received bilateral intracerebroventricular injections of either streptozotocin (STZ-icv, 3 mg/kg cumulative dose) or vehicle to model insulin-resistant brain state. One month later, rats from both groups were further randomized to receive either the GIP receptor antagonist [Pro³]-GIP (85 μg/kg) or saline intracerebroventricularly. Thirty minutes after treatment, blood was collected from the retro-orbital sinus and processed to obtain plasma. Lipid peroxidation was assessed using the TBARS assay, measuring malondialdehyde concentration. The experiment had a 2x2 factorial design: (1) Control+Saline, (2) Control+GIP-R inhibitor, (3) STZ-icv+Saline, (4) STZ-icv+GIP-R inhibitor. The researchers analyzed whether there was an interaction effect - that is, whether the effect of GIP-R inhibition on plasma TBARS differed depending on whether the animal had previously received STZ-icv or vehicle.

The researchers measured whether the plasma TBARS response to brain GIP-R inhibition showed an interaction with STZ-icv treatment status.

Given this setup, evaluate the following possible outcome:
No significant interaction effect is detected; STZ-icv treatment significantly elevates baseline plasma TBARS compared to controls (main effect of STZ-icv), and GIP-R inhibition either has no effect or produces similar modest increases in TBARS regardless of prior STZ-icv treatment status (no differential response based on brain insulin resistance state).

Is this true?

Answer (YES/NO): NO